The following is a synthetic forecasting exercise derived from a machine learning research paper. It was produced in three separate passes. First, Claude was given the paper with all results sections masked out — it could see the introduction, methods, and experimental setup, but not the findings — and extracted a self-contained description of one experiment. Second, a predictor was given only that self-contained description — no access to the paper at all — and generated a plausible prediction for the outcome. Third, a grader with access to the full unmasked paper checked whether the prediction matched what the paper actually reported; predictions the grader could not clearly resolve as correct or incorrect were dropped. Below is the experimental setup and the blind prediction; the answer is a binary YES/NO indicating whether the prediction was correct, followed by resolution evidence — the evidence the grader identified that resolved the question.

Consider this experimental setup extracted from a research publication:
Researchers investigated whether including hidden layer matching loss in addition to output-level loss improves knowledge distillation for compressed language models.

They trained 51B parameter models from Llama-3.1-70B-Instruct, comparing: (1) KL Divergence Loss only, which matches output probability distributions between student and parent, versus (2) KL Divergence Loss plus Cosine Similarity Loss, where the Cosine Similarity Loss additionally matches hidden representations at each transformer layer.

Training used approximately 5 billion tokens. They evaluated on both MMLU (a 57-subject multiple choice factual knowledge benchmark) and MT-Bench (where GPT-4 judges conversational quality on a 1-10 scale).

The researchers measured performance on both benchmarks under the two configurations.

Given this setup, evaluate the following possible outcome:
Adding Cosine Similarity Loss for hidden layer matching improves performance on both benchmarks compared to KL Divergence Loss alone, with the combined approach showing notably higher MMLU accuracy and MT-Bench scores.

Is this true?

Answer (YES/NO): YES